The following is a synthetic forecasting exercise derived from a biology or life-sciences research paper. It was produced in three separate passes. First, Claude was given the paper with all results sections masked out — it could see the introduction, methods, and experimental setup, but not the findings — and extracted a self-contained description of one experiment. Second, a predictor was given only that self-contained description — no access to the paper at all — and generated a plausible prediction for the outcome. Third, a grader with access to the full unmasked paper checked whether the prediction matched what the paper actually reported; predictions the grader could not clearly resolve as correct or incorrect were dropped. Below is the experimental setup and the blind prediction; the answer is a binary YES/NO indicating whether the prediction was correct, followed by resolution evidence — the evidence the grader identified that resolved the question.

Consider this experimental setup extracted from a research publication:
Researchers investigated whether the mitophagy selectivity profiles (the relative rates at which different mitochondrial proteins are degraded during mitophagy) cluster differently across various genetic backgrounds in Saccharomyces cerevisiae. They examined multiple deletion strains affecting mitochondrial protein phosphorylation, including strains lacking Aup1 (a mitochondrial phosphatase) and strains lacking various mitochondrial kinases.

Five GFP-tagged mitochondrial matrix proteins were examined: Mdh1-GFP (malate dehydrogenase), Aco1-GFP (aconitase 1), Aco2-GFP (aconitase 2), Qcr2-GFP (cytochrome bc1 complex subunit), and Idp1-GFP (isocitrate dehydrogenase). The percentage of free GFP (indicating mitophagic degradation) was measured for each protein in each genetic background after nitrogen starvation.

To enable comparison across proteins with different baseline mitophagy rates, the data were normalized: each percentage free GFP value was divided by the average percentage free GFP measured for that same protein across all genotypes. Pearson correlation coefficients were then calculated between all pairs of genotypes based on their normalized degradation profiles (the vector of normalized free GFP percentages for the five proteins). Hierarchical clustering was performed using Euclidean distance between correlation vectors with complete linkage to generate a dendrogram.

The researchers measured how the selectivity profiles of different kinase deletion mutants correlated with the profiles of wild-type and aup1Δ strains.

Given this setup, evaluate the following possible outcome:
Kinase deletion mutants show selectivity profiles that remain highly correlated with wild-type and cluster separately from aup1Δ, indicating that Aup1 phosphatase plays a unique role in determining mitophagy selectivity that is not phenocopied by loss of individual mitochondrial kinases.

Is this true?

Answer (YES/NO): NO